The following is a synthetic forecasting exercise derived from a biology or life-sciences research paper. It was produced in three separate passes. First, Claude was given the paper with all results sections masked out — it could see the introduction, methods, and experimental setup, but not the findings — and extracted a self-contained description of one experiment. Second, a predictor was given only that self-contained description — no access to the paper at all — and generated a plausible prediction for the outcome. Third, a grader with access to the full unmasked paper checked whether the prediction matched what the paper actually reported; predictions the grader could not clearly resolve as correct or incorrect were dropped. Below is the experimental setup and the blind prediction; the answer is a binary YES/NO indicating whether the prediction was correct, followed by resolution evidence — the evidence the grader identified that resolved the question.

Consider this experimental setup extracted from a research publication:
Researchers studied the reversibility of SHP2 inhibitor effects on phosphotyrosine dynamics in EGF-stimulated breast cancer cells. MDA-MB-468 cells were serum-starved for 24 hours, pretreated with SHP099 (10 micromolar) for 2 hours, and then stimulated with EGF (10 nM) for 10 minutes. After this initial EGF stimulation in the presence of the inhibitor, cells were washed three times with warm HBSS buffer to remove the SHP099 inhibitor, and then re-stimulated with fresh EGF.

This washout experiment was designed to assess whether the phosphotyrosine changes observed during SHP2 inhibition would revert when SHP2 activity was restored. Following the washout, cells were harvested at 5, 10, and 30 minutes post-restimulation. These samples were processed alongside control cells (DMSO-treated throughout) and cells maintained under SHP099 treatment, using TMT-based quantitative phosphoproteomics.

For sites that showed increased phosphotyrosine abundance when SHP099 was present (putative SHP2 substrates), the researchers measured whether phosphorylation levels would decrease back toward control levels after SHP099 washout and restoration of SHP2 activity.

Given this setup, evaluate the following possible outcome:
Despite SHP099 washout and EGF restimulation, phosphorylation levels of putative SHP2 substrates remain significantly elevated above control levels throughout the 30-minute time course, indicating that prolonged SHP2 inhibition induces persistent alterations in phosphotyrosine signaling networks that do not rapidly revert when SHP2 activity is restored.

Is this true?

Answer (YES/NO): NO